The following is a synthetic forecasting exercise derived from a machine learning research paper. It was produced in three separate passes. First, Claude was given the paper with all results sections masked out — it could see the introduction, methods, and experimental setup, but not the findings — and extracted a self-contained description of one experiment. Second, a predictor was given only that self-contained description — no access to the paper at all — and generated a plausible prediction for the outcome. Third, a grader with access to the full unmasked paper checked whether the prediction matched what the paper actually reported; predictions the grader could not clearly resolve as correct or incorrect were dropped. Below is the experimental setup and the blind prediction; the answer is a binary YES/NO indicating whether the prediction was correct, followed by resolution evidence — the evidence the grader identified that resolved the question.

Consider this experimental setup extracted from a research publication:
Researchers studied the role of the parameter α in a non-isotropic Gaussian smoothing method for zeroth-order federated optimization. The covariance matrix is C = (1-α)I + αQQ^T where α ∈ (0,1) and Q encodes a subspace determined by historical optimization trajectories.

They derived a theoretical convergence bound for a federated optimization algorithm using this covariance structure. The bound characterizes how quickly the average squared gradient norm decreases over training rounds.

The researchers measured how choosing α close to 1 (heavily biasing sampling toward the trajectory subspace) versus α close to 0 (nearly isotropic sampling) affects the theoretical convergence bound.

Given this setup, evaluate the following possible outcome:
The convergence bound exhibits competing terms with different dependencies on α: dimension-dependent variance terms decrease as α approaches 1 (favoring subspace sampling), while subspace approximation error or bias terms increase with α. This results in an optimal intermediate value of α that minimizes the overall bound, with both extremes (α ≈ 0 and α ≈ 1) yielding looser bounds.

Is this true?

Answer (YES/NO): NO